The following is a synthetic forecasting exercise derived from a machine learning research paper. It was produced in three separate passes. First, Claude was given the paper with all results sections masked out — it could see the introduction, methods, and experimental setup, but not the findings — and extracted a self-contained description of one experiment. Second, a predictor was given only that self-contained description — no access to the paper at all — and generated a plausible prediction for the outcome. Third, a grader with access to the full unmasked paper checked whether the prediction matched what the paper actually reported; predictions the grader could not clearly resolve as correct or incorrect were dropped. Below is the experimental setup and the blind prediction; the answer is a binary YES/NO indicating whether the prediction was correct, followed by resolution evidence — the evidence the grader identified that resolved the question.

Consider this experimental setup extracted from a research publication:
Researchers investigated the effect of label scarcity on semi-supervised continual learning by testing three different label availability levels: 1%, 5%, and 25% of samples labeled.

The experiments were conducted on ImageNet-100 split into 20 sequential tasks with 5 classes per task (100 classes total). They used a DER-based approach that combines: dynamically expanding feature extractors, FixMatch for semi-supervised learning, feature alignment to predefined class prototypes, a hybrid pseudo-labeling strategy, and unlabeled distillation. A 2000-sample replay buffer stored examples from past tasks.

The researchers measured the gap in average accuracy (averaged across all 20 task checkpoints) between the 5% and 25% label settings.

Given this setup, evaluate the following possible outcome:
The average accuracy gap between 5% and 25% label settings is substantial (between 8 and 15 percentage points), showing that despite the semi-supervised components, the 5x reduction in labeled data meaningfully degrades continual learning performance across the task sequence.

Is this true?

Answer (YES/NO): NO